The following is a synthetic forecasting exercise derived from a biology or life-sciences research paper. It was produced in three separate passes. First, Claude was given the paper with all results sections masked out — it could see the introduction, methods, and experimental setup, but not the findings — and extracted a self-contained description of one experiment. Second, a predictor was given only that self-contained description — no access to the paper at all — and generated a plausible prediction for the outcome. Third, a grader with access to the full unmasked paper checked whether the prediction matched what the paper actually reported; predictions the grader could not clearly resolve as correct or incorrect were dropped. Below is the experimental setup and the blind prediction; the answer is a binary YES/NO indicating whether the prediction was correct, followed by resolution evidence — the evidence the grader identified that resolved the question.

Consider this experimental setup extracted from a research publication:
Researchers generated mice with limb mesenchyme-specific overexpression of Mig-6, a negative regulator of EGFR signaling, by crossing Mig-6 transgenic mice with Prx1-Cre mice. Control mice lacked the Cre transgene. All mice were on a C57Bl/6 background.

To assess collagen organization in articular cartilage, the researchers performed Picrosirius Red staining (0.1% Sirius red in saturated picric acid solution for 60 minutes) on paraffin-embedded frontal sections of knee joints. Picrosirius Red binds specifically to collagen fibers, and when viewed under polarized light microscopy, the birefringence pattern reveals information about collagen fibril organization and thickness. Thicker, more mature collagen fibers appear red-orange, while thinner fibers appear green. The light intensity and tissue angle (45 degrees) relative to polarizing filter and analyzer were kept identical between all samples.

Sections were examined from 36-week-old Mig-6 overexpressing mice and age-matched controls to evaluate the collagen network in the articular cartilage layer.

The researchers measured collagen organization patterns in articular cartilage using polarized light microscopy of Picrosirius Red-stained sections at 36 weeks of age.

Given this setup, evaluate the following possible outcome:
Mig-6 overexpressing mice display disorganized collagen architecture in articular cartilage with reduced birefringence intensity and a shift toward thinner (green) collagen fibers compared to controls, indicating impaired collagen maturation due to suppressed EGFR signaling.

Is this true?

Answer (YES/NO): NO